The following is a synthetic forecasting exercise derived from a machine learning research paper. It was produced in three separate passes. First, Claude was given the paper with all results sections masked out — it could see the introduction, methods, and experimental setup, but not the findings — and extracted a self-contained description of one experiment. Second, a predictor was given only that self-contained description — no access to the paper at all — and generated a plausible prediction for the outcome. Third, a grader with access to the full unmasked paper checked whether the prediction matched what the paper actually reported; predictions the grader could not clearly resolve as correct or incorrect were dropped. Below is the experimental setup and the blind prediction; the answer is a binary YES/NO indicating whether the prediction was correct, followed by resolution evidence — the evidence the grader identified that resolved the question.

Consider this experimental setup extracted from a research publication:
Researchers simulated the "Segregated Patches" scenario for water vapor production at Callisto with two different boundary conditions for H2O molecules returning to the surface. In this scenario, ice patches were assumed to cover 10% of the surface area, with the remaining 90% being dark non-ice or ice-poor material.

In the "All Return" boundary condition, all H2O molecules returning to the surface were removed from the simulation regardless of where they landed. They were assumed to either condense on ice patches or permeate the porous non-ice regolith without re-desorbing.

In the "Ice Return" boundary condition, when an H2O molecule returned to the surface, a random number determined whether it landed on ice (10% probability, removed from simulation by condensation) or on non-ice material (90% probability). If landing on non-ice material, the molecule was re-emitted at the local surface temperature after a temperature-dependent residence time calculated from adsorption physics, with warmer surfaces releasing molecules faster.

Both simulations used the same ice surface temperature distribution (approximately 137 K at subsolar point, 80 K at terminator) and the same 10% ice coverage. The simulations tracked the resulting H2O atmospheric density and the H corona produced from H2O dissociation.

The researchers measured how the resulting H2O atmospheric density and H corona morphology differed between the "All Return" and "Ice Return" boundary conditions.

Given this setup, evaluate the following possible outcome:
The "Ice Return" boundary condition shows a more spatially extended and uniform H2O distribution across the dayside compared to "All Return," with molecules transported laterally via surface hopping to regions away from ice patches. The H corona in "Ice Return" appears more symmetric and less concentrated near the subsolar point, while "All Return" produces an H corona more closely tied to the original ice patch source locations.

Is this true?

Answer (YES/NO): NO